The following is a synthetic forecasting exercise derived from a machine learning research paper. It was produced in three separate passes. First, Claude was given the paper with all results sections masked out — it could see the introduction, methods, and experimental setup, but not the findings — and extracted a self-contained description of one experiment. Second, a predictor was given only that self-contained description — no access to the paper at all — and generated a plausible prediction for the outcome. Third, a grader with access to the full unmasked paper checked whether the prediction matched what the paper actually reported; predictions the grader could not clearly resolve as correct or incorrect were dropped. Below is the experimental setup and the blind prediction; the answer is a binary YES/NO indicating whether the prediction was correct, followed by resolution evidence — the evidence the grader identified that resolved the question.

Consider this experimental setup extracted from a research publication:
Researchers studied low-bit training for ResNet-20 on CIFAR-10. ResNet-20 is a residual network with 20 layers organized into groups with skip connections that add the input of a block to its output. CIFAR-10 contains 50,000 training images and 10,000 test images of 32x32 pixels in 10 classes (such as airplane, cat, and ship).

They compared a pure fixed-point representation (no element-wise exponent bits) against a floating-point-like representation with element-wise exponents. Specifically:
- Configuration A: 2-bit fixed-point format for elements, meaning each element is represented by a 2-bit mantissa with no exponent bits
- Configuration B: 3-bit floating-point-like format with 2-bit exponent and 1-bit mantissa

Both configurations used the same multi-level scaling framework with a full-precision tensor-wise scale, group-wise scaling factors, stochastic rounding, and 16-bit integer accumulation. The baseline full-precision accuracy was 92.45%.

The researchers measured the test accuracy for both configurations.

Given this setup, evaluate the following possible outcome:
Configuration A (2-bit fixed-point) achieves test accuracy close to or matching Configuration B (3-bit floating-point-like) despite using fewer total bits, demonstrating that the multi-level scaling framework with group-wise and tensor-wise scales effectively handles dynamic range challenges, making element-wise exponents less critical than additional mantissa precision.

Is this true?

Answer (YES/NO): NO